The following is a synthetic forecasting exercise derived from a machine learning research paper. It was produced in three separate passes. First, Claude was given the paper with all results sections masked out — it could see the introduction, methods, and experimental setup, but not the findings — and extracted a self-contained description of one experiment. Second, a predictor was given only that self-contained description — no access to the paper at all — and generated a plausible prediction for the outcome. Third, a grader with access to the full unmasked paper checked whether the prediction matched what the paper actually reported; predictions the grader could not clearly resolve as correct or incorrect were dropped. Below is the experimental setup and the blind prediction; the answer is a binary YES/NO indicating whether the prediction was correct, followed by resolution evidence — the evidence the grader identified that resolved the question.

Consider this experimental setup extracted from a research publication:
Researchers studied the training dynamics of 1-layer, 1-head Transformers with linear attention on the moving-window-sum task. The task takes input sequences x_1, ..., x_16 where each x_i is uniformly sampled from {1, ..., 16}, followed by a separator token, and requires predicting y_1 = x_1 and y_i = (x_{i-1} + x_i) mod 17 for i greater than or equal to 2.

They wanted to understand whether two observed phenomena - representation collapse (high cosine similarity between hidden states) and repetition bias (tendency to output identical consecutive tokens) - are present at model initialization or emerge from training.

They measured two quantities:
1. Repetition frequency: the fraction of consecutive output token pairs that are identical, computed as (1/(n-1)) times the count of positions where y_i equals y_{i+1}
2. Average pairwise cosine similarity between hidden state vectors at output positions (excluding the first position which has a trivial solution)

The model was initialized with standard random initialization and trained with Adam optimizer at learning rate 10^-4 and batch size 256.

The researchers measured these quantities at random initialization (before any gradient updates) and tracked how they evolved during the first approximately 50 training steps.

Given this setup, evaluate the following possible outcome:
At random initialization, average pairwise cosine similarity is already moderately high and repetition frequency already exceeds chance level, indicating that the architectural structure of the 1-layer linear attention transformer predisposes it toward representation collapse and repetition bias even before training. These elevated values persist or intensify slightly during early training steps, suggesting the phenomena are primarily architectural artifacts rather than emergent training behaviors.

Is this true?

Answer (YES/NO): NO